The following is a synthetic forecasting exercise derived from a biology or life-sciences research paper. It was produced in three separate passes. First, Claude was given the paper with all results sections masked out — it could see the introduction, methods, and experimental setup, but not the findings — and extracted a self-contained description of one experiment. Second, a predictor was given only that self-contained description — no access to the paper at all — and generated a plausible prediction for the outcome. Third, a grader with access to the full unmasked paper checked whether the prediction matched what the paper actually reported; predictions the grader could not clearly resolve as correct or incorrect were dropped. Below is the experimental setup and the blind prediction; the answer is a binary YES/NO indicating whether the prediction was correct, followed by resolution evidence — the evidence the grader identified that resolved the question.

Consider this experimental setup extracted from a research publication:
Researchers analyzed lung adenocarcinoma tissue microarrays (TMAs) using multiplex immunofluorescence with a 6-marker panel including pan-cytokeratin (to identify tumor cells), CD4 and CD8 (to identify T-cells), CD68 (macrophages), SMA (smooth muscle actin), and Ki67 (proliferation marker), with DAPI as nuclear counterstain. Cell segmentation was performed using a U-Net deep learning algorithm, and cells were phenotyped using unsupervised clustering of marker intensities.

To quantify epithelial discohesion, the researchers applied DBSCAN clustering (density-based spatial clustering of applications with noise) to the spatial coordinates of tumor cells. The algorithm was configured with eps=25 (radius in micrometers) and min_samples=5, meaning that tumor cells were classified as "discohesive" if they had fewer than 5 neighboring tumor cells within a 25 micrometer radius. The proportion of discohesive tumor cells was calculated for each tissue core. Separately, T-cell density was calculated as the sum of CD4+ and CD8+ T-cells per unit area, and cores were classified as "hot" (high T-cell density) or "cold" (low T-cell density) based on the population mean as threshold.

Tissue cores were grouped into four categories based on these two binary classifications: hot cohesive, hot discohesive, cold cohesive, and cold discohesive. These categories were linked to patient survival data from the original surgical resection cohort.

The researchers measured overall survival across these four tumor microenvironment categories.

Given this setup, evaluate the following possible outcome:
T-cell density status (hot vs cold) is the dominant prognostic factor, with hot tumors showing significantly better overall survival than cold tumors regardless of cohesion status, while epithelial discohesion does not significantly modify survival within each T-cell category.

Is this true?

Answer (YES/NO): NO